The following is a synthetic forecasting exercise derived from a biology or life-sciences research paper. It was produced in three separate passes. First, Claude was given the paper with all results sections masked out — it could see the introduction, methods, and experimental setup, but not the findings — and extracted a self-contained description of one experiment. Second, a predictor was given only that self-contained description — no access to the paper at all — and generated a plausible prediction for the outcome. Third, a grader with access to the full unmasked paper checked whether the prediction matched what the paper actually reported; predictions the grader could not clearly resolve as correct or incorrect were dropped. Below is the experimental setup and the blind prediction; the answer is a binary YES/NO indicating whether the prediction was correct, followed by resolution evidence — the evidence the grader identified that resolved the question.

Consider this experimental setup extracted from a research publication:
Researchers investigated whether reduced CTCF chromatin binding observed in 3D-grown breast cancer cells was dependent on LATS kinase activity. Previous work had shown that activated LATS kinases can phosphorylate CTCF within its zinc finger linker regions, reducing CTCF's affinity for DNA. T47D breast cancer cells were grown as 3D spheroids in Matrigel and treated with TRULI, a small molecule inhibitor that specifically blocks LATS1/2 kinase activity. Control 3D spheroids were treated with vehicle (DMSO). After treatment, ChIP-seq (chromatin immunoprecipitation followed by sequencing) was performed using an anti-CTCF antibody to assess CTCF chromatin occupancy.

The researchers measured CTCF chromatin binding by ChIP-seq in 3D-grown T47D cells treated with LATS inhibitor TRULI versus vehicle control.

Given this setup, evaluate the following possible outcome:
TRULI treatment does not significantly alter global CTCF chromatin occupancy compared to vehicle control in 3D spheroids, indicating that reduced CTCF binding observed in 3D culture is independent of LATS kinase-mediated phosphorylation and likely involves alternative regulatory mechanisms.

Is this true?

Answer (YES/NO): NO